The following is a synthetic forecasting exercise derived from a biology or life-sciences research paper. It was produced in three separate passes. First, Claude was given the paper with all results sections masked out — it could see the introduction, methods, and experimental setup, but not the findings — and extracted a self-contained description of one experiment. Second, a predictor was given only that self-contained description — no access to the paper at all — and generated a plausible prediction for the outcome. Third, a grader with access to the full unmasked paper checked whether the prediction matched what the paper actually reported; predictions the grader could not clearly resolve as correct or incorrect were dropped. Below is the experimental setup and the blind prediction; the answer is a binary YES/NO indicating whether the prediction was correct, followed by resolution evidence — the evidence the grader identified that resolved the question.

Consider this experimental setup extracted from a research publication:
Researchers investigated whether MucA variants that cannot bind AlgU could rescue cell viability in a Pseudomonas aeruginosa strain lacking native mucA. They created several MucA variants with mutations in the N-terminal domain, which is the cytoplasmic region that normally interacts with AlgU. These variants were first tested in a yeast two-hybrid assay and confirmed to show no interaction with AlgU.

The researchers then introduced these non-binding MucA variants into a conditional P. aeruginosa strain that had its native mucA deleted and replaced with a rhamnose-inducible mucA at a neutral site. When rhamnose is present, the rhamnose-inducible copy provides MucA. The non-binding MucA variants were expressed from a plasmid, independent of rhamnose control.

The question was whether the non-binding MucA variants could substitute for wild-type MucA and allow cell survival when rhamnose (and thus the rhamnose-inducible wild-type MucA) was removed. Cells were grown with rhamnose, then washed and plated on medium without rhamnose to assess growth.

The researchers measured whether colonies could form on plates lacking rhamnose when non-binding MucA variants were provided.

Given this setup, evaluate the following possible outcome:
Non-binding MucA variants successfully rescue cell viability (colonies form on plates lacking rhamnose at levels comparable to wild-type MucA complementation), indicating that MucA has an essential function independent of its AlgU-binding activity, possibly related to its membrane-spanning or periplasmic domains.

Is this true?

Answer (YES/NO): NO